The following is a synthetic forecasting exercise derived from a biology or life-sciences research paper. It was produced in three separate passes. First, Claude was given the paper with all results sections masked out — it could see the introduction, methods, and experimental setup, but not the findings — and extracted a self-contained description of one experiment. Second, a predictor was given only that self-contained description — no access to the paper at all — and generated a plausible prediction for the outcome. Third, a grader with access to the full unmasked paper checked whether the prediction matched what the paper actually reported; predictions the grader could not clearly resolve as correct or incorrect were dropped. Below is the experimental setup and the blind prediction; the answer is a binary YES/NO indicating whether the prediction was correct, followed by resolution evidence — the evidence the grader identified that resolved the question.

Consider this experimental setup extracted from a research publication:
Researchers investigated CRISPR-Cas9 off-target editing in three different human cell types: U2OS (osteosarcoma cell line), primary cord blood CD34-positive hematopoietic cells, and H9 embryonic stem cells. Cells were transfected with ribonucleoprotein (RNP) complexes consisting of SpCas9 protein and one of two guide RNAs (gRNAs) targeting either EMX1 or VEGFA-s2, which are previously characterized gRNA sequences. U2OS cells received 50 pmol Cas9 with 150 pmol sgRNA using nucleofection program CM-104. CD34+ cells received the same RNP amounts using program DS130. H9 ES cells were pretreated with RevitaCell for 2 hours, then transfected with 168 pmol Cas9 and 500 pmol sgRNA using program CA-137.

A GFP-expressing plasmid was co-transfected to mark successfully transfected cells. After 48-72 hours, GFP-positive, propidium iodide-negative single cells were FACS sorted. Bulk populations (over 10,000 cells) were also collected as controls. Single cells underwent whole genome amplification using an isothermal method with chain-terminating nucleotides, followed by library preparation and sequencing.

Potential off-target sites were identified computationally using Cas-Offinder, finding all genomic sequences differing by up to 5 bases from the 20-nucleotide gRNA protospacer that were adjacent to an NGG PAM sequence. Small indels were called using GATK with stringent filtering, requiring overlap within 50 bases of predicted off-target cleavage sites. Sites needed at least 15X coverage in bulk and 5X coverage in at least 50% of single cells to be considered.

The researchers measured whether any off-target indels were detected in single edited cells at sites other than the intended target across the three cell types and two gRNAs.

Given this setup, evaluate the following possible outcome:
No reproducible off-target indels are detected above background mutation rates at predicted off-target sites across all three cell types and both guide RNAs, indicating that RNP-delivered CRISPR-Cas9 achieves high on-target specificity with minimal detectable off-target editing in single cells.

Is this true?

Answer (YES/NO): NO